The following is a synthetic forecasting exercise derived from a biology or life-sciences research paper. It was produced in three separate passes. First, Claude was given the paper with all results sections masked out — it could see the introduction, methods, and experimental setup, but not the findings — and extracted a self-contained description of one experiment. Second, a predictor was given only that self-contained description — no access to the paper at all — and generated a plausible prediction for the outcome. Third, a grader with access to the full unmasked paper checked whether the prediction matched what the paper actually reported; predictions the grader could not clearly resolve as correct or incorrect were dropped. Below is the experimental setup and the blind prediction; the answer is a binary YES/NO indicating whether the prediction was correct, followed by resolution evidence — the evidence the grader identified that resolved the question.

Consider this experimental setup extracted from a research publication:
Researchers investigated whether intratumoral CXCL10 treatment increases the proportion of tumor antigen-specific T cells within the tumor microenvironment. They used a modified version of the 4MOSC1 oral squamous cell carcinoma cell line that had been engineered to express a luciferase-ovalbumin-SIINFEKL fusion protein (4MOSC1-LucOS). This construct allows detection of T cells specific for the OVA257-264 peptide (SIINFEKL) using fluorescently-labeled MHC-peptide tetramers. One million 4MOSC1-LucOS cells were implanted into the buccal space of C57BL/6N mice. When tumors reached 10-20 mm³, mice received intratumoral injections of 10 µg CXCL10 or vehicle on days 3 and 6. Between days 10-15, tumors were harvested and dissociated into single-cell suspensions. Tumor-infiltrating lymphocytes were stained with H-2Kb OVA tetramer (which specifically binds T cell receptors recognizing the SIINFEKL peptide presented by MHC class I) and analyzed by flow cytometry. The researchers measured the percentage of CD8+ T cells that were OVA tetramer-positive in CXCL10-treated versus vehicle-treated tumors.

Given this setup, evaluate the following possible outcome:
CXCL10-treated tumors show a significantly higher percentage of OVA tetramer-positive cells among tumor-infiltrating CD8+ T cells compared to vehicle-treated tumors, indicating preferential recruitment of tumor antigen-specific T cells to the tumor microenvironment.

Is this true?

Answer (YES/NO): YES